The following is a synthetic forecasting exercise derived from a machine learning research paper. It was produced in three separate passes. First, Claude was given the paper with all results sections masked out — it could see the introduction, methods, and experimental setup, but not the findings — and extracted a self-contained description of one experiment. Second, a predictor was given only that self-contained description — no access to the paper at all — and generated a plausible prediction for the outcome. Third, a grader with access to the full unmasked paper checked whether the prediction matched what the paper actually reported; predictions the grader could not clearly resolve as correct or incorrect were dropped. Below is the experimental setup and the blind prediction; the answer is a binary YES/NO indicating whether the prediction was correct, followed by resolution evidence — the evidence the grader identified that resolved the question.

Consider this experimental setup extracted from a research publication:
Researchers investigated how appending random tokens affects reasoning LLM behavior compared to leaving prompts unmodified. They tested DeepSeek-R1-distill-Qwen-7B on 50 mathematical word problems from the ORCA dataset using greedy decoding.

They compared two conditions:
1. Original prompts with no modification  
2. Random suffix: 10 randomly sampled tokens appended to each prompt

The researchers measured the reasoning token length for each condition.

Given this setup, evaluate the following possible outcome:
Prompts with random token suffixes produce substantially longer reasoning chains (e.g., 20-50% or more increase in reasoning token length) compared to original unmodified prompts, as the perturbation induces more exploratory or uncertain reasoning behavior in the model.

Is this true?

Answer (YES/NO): YES